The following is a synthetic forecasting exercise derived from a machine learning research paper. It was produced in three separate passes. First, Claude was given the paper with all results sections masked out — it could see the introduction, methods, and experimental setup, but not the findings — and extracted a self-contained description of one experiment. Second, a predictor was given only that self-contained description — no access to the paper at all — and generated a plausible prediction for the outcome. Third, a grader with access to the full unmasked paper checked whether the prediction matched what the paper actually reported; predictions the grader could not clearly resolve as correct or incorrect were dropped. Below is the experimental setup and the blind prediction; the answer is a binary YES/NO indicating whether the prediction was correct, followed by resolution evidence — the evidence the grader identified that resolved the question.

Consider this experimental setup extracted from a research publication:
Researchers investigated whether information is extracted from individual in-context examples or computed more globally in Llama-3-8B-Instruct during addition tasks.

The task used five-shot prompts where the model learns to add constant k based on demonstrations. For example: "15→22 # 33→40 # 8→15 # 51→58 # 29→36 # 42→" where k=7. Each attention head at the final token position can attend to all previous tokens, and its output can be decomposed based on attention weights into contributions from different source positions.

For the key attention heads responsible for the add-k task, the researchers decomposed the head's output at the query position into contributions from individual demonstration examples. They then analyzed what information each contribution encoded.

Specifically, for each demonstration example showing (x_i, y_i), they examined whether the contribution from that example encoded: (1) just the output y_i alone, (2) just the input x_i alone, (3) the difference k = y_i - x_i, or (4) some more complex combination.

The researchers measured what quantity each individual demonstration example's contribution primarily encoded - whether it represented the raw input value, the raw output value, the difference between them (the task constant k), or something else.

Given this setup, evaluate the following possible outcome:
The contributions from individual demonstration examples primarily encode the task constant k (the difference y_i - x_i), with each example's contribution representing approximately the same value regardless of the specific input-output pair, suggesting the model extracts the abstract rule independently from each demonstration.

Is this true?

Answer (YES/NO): YES